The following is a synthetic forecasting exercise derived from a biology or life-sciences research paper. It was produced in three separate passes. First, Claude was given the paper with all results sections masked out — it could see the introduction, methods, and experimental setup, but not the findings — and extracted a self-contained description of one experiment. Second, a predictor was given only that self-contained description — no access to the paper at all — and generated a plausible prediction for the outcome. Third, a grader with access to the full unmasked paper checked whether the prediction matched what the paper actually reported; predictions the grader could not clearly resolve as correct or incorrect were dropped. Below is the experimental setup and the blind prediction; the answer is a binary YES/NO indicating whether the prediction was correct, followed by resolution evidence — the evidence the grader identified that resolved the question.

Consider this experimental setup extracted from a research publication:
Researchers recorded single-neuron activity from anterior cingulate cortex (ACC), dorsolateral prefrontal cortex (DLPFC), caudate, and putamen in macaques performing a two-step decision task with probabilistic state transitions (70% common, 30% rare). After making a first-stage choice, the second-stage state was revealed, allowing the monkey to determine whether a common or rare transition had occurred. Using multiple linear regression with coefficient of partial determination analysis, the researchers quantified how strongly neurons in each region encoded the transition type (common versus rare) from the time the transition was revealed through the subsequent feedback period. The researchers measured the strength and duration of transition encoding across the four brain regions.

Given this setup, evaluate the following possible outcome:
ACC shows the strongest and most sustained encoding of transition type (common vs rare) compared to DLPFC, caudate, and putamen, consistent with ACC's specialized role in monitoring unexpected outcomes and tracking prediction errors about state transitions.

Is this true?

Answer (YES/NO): YES